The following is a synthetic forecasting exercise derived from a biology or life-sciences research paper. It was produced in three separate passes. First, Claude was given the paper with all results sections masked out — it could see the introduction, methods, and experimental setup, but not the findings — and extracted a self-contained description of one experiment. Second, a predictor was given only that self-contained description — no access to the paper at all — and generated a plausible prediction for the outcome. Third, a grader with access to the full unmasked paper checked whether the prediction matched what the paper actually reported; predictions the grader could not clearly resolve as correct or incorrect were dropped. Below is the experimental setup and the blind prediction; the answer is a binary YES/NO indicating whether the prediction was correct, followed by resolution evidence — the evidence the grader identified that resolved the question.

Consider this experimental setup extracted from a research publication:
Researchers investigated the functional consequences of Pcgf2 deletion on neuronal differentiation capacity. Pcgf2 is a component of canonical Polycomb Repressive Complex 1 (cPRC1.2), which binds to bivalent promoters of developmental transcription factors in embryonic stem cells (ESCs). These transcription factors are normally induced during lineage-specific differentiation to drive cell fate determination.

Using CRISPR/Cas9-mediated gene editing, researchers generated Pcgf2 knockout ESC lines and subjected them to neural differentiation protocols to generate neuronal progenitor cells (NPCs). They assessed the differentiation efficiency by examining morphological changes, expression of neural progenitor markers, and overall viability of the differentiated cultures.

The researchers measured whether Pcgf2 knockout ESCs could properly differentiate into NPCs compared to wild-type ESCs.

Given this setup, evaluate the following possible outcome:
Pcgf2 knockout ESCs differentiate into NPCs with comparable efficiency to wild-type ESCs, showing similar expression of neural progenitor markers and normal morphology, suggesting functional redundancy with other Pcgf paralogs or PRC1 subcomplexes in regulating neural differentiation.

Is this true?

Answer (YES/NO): NO